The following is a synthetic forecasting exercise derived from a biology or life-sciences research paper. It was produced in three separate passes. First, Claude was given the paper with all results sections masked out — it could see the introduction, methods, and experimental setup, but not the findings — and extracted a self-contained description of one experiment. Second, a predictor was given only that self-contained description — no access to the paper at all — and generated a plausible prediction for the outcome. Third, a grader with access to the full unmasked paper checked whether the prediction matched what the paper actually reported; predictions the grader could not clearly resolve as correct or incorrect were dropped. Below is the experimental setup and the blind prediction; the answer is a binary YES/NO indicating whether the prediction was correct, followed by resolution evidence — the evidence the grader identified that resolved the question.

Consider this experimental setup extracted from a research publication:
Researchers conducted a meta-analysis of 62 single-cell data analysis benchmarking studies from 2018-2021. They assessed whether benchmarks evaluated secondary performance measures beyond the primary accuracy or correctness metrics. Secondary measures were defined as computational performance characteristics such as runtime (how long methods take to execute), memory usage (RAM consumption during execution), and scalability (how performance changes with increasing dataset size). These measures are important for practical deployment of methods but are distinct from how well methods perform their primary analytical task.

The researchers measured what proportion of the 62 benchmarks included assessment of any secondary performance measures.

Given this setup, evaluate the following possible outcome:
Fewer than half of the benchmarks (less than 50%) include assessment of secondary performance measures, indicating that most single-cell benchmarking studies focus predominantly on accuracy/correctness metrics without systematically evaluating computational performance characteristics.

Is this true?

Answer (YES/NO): NO